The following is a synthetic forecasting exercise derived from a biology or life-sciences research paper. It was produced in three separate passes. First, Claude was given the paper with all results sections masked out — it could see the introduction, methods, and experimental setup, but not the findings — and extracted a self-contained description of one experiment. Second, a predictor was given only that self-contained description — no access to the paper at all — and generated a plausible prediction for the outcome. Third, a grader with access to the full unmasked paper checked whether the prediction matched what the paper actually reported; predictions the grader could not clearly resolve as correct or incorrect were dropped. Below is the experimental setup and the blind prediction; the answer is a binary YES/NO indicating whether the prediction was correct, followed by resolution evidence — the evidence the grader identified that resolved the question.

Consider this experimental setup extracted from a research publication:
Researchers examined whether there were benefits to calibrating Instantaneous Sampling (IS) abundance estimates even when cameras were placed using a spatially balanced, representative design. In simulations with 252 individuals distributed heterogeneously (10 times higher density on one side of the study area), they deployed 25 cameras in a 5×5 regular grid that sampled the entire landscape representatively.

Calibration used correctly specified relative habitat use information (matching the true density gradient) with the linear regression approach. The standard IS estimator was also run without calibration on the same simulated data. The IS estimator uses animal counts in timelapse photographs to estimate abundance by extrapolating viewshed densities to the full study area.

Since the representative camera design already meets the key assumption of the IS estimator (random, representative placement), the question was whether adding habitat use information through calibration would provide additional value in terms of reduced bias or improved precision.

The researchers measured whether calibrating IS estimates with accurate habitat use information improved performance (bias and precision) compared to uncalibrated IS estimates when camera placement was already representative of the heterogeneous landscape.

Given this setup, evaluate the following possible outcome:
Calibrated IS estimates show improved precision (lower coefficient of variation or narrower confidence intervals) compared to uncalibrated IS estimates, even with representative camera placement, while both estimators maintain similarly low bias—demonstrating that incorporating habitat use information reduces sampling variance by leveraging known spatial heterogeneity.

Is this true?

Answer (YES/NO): NO